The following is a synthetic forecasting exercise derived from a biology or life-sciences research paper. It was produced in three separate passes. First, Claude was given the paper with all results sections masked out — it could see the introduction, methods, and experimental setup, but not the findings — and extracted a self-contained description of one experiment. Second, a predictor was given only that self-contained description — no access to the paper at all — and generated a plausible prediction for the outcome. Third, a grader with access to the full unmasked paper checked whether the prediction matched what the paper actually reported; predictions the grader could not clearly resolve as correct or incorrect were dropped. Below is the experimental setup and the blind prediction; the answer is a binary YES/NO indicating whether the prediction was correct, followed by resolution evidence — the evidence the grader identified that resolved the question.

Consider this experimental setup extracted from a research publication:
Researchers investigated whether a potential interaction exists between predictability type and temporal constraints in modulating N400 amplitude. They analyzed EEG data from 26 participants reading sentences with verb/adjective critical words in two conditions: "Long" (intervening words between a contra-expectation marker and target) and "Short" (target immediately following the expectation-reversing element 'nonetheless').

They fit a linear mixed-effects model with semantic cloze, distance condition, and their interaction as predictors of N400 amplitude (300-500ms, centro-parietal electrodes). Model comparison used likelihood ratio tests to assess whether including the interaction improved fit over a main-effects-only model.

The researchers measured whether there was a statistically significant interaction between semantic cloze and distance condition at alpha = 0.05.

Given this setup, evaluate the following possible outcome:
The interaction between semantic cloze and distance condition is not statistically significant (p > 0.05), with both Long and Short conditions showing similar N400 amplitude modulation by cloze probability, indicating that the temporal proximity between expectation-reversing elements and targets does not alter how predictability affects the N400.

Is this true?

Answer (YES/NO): NO